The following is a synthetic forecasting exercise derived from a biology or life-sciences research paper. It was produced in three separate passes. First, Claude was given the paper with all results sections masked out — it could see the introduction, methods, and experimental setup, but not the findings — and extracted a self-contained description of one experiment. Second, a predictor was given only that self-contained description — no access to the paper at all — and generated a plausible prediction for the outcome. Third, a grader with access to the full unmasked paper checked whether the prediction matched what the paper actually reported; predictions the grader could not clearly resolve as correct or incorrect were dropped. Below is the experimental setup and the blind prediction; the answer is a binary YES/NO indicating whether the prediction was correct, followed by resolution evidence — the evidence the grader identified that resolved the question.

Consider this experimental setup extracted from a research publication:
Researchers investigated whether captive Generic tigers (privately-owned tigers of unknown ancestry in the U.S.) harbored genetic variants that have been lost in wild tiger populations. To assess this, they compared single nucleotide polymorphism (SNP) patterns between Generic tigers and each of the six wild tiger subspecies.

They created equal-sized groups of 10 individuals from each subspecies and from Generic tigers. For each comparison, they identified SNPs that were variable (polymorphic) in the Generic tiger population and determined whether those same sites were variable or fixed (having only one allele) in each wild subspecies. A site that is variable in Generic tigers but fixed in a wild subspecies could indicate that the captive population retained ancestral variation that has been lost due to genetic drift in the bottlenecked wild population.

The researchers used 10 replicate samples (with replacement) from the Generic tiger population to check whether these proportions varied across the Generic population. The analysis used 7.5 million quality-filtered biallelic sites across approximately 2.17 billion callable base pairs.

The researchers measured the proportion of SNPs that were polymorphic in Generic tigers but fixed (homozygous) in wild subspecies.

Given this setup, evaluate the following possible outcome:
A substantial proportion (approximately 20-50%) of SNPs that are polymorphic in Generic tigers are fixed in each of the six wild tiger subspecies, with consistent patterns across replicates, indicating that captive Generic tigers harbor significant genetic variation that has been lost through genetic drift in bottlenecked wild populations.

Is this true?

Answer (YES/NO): NO